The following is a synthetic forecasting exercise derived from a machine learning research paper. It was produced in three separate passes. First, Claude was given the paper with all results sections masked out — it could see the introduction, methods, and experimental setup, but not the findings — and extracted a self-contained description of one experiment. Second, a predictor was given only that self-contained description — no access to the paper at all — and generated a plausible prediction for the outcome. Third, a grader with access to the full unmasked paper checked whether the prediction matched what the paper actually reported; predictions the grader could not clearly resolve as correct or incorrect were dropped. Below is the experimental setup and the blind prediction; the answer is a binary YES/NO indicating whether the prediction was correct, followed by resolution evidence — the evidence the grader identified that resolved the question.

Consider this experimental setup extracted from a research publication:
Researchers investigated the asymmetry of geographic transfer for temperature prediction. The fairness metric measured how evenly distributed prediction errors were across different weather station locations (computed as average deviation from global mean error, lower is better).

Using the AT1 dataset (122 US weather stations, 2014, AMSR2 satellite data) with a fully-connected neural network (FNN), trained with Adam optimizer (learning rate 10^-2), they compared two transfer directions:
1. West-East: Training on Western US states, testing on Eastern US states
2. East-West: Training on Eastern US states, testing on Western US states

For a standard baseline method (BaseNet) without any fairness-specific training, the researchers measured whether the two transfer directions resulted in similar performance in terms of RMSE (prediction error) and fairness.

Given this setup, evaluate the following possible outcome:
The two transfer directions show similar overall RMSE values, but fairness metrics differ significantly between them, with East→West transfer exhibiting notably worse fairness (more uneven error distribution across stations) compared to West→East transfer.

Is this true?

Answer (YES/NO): NO